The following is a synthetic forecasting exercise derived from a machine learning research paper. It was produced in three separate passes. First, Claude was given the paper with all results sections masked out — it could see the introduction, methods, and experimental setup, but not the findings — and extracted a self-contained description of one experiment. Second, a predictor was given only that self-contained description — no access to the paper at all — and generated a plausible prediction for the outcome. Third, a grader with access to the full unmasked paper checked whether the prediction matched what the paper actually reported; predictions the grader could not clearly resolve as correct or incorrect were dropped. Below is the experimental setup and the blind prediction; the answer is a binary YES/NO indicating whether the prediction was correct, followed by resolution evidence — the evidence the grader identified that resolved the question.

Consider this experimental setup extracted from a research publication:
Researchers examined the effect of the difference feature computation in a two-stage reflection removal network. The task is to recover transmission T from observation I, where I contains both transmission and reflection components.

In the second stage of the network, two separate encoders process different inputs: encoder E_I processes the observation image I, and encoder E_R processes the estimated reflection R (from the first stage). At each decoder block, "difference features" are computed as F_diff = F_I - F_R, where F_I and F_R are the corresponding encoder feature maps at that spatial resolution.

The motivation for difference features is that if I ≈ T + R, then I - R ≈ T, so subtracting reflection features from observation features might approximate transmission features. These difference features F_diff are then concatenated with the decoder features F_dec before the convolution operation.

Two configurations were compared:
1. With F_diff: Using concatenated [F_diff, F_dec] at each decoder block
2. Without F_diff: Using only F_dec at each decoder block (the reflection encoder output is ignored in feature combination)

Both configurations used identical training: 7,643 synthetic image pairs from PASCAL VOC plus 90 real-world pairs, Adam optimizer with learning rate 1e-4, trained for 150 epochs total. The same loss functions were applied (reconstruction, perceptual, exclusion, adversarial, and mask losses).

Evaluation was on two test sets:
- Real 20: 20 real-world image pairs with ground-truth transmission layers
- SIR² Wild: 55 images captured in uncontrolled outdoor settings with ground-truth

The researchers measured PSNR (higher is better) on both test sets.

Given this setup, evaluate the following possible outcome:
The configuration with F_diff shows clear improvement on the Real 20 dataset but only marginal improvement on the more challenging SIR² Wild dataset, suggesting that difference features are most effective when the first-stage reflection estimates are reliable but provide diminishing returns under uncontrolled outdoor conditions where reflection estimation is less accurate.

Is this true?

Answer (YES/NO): NO